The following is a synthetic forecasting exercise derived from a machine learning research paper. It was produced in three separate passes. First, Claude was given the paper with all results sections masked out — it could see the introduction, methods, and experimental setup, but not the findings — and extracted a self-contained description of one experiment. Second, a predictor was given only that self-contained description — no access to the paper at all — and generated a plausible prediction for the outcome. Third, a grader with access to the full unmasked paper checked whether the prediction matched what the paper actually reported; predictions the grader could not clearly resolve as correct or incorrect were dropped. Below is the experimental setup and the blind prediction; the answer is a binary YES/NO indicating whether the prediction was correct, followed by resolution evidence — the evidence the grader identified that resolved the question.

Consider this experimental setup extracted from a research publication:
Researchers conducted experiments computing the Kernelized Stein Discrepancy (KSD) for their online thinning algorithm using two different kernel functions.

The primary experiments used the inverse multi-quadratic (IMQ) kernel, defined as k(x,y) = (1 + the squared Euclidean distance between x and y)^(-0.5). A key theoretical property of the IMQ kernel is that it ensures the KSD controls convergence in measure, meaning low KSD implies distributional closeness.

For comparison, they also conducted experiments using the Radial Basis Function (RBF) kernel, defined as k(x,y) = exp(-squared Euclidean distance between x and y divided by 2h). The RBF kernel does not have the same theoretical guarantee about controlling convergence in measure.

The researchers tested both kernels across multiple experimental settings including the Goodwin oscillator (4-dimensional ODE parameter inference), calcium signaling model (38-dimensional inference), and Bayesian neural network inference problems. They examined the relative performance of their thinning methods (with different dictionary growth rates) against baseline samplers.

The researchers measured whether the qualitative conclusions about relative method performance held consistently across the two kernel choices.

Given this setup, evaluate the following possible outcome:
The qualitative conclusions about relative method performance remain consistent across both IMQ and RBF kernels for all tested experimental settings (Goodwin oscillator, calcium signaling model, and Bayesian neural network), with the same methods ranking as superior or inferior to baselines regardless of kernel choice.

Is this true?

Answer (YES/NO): YES